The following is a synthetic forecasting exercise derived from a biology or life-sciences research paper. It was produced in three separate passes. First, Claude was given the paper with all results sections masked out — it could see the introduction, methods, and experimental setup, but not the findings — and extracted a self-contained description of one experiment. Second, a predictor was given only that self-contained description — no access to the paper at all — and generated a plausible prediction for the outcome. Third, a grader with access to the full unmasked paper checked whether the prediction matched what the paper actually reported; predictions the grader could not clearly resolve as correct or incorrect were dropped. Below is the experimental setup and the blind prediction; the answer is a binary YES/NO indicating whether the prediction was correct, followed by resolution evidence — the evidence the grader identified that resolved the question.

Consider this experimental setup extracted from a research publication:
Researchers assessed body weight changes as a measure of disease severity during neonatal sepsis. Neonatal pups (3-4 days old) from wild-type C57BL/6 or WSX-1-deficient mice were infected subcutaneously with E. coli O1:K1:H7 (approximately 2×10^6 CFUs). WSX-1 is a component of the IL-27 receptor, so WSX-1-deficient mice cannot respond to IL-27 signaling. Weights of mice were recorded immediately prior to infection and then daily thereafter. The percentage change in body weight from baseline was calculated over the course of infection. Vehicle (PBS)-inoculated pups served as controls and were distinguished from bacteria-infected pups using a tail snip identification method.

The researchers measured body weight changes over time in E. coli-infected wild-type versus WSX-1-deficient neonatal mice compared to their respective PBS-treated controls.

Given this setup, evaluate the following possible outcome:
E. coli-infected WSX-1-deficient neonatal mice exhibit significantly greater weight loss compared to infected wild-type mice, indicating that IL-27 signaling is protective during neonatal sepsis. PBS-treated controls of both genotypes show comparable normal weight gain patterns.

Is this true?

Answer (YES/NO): NO